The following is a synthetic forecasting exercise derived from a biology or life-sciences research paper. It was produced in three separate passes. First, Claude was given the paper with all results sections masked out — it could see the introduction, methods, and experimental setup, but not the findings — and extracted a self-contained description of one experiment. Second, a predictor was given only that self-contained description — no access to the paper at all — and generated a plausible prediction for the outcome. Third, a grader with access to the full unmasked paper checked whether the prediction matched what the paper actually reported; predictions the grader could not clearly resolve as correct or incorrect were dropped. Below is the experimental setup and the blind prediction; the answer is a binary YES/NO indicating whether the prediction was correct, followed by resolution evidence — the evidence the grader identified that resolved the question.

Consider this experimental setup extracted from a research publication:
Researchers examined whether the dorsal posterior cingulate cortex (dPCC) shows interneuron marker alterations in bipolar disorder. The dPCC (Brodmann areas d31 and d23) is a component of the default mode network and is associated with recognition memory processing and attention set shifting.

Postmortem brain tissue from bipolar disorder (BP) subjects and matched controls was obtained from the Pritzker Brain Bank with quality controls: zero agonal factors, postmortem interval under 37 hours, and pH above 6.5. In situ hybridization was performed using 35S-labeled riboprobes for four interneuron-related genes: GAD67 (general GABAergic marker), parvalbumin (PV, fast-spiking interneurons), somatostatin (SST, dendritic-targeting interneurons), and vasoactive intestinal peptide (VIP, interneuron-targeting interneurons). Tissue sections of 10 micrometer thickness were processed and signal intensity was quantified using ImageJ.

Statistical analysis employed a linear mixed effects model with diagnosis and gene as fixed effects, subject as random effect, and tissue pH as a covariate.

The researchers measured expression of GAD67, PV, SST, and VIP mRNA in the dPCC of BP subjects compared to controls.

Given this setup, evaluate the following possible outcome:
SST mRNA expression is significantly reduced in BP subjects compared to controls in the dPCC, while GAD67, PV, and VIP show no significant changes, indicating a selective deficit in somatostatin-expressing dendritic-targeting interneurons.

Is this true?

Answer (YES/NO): YES